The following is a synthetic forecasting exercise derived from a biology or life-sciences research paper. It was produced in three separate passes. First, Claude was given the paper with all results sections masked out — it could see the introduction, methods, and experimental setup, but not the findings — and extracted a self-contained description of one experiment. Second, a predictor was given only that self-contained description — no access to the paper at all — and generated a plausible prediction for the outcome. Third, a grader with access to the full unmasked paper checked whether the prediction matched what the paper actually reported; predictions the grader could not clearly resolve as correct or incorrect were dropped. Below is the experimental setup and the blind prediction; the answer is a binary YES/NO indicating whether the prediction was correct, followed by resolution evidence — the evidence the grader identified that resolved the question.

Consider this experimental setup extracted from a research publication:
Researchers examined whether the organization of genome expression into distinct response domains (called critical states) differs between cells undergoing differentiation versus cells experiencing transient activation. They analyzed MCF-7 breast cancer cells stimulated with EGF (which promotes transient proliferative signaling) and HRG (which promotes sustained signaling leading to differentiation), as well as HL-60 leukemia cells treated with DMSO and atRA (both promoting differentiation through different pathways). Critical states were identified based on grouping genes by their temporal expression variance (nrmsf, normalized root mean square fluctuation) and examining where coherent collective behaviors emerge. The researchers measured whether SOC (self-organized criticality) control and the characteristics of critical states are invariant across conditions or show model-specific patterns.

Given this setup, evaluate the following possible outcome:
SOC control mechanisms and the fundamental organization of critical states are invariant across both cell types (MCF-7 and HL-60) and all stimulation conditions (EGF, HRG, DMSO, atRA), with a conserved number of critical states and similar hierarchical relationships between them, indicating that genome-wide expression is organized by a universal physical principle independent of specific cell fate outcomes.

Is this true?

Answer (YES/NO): NO